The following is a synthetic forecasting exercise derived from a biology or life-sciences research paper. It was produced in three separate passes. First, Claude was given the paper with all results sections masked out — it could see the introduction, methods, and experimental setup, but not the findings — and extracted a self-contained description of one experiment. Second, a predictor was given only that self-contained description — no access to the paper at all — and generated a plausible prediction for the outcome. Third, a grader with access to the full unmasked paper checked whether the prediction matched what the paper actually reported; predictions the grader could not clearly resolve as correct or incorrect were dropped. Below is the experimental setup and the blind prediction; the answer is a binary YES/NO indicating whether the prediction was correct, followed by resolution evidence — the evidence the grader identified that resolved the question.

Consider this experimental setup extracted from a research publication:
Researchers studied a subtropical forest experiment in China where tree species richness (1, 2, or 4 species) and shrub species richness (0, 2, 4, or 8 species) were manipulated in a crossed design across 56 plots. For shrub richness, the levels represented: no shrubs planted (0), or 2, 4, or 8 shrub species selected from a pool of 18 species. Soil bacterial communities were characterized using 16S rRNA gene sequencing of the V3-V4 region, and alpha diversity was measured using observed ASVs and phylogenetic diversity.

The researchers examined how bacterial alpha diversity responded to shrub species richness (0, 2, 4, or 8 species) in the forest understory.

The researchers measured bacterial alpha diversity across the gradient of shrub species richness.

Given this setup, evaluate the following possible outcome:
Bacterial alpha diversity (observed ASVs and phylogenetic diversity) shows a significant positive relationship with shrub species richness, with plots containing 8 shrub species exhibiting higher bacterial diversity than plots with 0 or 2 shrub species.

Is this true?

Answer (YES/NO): NO